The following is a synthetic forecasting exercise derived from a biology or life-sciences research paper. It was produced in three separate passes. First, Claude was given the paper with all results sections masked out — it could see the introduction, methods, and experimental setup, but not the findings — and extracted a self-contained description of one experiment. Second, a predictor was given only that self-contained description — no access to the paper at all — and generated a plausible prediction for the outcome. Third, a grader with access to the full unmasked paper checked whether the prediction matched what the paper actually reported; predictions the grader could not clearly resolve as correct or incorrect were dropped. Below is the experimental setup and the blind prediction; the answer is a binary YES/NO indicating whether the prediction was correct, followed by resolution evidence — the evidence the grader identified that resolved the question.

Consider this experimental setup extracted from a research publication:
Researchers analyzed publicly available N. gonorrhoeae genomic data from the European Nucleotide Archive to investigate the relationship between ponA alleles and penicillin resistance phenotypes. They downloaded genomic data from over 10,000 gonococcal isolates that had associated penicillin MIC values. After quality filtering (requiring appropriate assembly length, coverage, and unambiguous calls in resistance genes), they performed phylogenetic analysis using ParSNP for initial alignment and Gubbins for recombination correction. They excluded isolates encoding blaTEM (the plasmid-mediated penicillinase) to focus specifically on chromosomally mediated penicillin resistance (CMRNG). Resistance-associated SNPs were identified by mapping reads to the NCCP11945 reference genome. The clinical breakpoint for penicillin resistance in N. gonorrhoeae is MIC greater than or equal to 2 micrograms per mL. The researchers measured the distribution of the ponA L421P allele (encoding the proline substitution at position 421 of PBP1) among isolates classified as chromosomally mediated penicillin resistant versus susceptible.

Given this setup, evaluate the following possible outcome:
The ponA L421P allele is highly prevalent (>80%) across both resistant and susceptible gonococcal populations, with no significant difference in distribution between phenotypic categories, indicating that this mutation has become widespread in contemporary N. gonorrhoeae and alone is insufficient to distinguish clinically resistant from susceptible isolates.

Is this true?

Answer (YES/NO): NO